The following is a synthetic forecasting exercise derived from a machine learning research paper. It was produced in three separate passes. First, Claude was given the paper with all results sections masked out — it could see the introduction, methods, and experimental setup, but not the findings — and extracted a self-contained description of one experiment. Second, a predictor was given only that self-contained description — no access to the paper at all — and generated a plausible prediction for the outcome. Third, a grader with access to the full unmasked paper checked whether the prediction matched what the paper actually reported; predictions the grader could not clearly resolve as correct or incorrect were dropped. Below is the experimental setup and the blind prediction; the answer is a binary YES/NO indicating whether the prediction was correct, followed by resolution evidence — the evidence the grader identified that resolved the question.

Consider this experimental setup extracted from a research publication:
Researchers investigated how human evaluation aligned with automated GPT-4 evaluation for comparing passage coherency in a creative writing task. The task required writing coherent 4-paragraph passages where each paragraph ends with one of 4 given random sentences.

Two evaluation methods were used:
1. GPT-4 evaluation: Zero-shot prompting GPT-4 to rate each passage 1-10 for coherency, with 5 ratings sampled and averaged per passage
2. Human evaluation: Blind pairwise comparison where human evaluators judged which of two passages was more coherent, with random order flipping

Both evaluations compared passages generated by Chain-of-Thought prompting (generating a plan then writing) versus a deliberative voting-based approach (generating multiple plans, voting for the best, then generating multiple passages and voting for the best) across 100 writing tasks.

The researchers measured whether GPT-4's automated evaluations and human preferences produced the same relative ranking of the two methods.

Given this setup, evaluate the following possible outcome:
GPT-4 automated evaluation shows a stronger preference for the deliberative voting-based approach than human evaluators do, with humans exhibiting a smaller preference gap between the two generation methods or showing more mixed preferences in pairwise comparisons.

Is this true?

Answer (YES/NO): NO